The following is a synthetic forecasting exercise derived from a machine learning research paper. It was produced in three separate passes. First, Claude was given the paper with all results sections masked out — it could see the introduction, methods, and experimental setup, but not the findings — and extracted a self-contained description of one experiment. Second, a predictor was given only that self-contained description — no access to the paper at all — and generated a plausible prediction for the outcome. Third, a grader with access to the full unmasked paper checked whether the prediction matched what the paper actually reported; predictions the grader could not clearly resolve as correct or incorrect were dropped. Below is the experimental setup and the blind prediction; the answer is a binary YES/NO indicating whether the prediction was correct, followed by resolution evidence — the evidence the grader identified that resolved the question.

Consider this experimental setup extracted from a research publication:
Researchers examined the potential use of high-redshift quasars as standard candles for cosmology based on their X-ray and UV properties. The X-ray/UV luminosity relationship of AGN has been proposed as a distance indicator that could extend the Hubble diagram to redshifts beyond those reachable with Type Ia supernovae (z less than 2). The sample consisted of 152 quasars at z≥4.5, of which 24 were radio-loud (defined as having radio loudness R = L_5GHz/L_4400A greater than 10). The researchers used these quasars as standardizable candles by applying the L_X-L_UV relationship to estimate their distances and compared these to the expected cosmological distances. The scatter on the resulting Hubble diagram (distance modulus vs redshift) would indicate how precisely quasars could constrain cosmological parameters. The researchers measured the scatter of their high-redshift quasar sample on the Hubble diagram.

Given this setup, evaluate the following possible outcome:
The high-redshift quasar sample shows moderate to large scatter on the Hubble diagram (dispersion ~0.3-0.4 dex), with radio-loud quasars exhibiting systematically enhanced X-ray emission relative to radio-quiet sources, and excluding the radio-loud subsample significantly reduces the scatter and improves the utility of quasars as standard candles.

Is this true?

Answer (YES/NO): NO